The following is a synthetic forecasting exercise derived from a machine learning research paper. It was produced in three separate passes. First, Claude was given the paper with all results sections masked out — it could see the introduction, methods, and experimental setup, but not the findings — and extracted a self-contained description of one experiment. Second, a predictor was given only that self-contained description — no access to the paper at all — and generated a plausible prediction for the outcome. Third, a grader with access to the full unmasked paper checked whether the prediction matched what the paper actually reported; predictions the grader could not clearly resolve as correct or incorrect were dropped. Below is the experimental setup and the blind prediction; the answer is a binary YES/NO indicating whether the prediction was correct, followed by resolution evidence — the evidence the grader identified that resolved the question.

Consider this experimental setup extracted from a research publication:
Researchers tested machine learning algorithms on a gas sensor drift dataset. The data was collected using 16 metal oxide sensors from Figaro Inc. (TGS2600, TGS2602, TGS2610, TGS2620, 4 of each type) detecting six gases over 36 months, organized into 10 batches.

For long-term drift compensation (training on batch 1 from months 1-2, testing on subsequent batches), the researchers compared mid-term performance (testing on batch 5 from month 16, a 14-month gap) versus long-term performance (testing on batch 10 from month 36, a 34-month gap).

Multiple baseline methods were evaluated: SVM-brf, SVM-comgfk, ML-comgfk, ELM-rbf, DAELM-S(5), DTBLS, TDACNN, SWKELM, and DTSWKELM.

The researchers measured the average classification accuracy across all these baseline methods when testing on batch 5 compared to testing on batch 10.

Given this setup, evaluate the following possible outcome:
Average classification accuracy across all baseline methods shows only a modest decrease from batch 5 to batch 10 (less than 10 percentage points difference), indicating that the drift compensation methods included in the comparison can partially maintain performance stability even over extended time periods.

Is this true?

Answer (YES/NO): NO